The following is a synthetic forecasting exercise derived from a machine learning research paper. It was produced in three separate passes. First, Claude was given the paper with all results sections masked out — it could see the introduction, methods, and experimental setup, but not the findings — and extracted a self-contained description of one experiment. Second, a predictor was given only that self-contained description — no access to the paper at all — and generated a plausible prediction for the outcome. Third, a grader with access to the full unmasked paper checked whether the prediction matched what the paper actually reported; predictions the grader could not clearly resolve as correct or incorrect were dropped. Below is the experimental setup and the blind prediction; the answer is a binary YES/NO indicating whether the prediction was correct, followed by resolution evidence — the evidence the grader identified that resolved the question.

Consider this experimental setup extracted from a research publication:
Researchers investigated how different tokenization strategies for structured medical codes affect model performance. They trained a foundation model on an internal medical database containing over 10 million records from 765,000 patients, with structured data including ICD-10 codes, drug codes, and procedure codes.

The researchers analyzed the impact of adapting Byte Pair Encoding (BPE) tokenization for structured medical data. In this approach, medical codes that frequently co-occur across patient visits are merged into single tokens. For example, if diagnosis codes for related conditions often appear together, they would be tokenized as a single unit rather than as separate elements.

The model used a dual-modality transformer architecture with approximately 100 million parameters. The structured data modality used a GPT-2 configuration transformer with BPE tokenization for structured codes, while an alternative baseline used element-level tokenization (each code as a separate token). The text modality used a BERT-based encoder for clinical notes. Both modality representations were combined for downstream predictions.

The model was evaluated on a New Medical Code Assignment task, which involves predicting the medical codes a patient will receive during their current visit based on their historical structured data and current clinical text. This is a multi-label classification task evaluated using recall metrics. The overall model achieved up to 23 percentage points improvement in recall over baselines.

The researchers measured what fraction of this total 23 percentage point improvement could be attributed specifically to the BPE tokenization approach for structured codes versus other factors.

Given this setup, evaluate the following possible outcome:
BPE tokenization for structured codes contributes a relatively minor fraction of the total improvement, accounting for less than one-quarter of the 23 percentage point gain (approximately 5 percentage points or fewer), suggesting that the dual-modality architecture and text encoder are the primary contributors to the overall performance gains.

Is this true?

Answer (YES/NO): YES